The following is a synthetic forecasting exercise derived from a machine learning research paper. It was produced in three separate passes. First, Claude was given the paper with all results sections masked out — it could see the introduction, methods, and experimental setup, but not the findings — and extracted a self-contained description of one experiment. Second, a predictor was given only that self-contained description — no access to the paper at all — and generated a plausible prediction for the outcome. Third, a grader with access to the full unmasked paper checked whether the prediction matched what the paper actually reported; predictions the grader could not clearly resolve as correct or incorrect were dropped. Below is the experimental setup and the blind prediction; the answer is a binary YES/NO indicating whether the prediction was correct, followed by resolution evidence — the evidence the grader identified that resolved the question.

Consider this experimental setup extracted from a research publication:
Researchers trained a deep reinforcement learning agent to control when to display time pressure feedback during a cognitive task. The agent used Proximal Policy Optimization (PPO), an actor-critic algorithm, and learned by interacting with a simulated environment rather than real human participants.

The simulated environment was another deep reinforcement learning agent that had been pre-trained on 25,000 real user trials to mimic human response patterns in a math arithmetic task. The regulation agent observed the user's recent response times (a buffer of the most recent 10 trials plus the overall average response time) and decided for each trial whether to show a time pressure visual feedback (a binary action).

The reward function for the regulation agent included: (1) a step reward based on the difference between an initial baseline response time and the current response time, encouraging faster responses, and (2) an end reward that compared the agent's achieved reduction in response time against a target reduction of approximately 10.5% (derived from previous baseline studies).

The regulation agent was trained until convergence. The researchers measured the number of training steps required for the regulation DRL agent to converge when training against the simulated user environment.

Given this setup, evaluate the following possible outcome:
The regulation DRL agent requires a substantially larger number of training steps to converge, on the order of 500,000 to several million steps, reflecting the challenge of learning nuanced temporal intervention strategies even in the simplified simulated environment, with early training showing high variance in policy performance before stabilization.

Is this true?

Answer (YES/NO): NO